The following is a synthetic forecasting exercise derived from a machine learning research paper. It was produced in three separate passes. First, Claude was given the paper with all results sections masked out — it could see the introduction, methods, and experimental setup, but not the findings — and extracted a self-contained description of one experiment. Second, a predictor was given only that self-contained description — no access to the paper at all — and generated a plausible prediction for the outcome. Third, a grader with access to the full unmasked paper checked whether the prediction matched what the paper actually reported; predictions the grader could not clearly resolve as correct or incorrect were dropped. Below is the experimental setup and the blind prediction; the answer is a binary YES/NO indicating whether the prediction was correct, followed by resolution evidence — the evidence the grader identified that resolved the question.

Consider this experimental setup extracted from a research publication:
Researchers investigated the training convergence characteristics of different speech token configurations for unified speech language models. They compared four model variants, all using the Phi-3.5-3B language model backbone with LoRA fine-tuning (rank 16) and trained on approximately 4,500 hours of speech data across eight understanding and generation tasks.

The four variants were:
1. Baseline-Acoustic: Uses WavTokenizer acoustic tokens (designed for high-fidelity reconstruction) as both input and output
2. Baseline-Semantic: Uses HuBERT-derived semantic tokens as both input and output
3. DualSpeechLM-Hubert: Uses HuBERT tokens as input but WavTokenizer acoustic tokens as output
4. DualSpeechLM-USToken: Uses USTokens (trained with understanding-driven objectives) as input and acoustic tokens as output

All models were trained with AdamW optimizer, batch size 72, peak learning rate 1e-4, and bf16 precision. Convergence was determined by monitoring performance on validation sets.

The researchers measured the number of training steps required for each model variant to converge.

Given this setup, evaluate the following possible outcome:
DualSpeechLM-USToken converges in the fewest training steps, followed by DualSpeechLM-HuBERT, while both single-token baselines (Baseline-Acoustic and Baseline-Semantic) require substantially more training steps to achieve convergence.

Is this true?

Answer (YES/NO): NO